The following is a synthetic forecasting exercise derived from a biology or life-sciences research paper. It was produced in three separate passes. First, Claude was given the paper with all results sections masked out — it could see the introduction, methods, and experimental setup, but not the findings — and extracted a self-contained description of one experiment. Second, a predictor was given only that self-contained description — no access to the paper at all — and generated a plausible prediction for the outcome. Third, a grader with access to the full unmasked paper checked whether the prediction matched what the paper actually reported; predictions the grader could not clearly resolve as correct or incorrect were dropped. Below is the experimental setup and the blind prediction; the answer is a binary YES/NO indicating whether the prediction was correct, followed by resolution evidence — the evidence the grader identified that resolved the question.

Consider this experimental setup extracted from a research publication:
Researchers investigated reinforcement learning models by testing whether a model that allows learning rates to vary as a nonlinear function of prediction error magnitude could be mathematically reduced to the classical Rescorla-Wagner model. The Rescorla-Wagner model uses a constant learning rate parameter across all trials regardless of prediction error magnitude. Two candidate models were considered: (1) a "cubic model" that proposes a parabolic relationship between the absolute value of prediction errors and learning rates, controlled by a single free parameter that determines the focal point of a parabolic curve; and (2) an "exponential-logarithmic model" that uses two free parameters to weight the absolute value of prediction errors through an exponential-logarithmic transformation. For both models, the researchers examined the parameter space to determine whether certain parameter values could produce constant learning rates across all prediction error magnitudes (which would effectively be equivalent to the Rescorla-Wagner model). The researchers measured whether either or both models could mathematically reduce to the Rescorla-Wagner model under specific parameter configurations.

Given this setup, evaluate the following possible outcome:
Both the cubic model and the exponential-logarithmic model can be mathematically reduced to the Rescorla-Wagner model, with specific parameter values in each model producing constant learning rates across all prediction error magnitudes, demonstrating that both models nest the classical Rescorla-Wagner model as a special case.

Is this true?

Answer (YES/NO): NO